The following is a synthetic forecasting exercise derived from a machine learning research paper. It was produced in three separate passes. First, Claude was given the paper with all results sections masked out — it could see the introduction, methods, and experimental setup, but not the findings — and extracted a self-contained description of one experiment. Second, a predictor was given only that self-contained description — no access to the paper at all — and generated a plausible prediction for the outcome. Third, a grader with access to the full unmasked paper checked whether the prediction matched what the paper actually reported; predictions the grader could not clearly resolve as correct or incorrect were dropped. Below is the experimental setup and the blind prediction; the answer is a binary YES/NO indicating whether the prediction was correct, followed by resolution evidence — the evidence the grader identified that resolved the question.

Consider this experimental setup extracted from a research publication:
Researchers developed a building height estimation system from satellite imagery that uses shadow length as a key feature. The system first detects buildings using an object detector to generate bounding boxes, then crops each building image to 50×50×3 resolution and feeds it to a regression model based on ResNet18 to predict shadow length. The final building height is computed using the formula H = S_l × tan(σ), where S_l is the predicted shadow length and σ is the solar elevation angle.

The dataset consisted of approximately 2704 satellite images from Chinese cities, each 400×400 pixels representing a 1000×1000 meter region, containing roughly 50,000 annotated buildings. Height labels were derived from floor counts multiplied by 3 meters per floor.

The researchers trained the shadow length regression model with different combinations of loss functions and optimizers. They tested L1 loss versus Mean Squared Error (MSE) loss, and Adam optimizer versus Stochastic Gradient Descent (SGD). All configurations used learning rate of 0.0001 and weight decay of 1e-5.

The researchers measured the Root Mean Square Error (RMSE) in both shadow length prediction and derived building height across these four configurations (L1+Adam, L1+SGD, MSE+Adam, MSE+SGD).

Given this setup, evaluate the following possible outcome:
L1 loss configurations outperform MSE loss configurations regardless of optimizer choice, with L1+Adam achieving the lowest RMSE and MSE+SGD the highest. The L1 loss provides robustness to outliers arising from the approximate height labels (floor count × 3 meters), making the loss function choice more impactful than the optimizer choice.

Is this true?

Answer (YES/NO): NO